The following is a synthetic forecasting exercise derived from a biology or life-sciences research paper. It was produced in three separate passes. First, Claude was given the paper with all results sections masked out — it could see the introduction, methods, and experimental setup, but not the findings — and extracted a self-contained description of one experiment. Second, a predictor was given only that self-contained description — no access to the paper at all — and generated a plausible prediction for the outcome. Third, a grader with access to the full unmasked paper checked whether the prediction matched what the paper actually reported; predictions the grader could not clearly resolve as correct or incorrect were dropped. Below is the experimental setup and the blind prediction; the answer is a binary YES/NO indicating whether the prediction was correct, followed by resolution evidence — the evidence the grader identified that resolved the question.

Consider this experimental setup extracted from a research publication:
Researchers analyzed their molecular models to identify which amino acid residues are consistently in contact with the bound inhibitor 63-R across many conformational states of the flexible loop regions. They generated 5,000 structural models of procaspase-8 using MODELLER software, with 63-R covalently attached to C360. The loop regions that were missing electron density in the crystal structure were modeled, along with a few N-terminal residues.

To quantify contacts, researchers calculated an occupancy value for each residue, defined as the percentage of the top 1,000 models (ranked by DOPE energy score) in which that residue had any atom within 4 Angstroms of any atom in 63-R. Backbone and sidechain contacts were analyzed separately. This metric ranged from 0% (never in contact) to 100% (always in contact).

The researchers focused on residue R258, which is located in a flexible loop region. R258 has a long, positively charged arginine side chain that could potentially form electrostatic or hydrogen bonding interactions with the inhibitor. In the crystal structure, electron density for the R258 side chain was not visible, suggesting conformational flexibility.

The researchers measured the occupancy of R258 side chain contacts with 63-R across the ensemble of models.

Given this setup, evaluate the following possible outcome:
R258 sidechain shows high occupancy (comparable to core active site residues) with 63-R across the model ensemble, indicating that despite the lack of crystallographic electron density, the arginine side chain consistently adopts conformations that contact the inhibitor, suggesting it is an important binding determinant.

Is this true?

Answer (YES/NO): NO